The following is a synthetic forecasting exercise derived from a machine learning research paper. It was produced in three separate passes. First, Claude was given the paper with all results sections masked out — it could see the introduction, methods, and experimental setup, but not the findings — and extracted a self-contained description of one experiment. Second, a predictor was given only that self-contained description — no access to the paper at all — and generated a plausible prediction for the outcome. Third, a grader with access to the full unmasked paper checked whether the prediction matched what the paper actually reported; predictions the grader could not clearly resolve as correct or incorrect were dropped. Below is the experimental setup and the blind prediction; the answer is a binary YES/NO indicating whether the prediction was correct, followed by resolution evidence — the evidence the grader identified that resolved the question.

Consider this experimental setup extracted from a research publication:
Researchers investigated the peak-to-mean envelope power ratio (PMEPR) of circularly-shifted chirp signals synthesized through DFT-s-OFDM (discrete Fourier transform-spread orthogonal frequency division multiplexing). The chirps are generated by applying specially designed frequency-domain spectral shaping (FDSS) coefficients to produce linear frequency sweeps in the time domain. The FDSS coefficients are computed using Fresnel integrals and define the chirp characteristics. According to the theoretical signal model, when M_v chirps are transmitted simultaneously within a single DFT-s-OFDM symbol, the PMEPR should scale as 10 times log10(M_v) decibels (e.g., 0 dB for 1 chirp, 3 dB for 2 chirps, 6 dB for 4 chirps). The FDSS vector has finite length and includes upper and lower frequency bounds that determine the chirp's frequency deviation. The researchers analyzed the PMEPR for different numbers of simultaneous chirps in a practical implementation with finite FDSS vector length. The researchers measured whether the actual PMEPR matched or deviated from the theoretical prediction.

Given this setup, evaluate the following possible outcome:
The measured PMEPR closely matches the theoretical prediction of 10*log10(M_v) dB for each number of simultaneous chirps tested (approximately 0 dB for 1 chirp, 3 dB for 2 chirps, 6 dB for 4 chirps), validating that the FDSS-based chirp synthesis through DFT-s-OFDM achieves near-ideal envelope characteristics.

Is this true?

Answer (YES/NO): NO